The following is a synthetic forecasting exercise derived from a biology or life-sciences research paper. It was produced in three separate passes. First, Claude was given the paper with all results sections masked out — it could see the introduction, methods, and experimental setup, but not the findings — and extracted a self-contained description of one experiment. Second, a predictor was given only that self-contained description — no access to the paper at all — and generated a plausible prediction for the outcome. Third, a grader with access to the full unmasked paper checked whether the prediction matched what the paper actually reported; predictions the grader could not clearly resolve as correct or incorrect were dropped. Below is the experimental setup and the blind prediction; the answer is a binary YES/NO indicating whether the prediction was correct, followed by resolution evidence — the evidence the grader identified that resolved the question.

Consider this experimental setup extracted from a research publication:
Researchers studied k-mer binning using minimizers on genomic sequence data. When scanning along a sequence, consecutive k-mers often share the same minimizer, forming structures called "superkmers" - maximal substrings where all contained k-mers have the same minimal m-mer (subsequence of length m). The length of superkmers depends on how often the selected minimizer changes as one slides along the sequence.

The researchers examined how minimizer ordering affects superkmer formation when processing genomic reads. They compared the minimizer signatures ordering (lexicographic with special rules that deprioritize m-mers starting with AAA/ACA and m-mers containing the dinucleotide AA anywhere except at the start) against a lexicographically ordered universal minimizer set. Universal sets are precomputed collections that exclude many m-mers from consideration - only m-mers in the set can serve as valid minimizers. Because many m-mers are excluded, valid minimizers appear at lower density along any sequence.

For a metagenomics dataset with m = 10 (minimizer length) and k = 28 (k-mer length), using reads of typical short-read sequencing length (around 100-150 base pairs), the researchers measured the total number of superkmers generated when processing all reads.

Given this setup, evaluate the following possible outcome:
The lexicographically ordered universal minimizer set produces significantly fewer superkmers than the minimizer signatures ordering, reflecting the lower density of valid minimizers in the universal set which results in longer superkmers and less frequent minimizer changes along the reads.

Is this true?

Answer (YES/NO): YES